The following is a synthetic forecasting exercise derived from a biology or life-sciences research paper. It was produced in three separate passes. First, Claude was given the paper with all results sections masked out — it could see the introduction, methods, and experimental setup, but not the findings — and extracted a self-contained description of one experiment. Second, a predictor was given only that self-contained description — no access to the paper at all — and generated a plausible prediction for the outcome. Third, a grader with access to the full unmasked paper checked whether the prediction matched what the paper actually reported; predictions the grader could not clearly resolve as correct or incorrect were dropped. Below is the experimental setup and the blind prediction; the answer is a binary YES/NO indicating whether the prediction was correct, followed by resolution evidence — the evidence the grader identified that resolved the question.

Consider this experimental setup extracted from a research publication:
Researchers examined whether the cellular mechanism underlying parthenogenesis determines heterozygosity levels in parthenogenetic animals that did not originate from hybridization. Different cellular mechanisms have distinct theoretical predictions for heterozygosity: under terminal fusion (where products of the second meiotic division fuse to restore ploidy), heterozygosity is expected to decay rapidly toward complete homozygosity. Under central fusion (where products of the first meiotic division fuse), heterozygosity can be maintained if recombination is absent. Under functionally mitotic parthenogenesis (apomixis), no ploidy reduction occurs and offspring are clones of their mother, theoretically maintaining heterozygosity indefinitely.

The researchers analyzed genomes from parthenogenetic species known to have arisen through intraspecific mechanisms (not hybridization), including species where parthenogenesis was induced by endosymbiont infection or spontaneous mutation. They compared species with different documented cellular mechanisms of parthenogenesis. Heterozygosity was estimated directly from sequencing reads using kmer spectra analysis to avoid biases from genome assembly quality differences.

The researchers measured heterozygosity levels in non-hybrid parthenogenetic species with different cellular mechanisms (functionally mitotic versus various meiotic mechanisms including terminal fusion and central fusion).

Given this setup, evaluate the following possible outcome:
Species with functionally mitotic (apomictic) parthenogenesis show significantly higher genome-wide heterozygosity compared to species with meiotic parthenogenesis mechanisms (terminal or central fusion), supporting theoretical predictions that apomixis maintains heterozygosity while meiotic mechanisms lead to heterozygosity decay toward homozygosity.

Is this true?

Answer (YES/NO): NO